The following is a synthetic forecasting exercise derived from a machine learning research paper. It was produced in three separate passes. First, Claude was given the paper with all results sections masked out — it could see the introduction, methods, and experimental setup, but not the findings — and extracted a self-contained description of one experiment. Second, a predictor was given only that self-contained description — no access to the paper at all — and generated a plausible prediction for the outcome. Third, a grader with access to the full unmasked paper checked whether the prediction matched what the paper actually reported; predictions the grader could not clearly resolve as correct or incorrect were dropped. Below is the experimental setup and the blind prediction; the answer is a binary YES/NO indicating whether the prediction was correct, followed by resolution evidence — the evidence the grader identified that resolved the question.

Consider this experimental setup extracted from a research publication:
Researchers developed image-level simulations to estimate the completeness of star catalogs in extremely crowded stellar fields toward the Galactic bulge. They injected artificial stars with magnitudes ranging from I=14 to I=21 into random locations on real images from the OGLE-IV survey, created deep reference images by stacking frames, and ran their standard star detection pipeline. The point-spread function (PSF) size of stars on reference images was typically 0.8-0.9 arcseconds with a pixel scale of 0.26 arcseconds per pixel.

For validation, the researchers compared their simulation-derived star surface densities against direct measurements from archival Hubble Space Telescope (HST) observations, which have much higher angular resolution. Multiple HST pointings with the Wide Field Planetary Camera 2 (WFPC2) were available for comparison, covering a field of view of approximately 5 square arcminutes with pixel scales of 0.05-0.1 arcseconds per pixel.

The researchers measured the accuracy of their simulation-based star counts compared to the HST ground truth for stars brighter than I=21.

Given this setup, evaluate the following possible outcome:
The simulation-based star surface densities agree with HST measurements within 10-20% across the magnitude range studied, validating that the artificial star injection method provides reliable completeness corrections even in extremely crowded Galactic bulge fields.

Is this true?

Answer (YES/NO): YES